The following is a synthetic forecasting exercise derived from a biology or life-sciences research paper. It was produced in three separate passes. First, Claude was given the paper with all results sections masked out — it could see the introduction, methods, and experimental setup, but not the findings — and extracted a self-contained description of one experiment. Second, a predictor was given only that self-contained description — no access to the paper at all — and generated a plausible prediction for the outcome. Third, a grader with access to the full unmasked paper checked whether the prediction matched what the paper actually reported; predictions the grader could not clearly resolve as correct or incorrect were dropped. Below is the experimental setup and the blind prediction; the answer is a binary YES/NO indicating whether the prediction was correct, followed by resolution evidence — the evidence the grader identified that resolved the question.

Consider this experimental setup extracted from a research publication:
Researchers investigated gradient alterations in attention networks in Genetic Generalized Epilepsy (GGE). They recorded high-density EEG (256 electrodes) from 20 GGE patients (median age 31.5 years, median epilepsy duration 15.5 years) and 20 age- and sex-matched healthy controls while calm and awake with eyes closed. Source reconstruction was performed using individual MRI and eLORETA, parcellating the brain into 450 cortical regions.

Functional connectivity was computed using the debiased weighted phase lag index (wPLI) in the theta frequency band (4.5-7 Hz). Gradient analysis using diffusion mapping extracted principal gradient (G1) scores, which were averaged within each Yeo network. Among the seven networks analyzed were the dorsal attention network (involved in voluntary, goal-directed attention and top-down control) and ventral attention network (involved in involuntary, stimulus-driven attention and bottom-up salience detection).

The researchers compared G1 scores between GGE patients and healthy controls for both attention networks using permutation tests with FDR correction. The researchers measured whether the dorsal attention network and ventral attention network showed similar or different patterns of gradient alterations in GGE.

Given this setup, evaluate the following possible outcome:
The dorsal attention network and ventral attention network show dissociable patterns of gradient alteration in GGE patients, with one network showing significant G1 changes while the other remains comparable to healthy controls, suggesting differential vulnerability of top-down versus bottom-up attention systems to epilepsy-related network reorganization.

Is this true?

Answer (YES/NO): NO